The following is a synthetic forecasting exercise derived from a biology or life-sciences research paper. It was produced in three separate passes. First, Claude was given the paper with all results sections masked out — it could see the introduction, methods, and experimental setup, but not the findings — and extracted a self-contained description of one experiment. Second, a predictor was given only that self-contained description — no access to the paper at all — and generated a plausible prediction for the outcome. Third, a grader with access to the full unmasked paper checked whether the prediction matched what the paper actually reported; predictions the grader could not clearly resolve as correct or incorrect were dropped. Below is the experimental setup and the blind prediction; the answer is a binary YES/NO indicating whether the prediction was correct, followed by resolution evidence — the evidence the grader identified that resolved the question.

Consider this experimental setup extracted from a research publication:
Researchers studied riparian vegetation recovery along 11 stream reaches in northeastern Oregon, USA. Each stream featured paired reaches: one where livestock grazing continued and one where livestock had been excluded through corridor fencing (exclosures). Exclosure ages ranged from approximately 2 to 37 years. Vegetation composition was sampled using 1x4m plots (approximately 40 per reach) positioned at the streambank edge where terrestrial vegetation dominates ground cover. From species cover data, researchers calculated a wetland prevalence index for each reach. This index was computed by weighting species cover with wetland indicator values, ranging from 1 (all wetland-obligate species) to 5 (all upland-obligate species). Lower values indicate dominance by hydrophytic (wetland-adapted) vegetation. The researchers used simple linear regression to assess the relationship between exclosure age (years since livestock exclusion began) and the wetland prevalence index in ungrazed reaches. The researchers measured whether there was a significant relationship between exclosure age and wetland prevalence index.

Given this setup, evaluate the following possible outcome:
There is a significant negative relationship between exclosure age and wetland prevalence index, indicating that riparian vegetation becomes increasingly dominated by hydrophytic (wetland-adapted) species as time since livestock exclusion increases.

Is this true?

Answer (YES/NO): NO